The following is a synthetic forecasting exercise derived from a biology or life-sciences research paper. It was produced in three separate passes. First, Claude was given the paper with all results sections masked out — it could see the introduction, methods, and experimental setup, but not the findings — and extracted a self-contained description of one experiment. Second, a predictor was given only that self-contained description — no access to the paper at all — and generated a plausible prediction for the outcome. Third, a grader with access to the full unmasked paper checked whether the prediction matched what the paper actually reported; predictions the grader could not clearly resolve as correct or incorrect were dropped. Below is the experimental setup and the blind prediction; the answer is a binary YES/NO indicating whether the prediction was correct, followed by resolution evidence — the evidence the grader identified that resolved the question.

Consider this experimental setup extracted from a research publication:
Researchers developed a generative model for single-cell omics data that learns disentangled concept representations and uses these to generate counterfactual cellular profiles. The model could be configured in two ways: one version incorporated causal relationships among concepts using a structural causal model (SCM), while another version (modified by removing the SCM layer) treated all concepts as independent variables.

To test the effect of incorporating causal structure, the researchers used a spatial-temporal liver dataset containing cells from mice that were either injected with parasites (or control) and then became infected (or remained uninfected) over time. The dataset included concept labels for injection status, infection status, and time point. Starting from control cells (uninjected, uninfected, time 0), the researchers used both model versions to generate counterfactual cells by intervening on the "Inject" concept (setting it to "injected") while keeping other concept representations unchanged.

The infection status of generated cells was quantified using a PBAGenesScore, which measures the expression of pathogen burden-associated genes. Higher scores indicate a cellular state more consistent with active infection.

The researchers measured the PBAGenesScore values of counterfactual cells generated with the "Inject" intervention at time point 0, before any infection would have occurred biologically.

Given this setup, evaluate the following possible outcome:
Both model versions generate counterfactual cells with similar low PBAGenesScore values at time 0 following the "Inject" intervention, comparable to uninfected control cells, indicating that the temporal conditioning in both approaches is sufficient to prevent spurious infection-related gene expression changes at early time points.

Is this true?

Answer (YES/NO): NO